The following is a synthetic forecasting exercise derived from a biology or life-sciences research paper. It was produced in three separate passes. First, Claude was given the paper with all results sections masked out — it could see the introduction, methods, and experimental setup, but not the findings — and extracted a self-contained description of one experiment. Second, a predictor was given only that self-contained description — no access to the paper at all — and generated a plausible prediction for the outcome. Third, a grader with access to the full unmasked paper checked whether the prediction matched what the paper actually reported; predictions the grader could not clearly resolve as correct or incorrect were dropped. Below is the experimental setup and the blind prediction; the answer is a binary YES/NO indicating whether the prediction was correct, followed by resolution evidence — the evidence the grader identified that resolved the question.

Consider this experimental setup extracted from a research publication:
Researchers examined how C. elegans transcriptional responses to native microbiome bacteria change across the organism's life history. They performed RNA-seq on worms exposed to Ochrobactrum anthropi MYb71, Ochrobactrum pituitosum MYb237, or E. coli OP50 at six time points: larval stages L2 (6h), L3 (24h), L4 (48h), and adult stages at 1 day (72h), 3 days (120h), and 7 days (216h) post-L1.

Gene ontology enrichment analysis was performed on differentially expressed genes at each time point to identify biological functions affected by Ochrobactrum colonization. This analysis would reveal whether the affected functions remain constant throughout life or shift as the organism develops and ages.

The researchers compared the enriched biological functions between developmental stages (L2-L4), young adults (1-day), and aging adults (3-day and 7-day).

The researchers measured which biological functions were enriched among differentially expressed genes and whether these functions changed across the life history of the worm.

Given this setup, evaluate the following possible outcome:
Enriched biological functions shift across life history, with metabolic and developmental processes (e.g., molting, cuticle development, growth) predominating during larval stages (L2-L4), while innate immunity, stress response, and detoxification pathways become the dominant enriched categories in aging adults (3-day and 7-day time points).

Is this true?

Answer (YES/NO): NO